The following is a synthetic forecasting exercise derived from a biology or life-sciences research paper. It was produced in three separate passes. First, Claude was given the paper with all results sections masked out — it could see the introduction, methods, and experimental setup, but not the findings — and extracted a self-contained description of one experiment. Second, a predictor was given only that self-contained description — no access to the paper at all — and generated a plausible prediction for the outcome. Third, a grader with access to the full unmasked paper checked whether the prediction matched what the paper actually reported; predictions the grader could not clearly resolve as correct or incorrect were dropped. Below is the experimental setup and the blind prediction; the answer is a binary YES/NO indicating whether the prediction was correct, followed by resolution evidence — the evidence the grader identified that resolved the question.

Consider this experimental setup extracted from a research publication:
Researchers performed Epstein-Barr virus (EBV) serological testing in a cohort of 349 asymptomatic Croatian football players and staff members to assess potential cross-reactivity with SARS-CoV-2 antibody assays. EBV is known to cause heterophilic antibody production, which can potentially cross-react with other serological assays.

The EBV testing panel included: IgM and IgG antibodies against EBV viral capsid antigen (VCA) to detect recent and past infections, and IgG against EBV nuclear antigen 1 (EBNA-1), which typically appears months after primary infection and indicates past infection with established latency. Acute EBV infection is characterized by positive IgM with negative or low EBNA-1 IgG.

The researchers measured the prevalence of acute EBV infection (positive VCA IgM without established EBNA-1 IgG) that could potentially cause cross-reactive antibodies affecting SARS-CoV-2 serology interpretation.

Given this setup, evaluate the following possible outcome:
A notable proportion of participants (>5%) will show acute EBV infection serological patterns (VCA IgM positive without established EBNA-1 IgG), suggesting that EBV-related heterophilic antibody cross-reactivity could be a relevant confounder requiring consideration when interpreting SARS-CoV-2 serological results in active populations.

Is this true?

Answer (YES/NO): NO